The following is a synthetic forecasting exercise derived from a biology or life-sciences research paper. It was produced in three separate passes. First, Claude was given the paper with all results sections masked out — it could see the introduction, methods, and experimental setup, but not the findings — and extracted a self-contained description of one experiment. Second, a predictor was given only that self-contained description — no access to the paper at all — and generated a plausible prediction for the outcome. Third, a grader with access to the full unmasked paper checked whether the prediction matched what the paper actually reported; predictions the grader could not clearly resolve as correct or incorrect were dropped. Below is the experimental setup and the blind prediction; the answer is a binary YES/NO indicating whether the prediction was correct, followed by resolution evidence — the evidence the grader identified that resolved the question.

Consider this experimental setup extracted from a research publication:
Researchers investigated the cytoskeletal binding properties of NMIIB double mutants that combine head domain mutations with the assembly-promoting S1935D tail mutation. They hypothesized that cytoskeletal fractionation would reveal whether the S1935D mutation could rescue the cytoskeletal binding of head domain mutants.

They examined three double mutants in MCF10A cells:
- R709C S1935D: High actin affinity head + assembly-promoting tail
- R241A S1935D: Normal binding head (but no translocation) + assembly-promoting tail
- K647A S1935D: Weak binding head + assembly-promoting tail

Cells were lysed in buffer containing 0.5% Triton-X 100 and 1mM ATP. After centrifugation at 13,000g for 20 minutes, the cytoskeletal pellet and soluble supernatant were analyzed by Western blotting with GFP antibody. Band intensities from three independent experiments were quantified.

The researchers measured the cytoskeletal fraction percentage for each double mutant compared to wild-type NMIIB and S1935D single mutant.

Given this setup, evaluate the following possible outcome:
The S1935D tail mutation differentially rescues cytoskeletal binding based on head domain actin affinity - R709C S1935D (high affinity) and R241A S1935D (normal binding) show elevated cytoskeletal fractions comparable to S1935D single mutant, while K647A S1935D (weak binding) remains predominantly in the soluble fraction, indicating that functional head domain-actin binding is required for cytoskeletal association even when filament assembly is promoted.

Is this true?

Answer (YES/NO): NO